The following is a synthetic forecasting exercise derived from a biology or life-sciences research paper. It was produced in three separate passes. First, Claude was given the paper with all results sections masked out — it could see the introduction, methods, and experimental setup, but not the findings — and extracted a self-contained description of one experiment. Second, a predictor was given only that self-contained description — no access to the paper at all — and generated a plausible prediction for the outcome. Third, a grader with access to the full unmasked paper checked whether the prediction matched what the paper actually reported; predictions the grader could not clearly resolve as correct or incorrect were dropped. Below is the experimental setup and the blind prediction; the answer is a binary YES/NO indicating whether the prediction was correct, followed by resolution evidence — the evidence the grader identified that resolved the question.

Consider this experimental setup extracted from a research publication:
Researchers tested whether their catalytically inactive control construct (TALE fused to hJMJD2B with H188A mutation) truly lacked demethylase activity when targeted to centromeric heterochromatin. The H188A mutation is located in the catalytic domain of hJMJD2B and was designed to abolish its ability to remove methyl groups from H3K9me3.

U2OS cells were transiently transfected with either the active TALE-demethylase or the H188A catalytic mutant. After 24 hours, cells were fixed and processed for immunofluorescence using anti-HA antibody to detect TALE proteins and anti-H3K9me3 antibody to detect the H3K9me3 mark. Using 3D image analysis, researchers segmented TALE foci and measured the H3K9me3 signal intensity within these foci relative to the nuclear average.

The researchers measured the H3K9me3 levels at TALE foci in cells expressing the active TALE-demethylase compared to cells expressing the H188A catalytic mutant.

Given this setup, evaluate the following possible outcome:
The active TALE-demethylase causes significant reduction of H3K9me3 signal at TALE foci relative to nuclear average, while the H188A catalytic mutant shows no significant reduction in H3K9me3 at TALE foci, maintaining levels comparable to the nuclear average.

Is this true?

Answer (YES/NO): YES